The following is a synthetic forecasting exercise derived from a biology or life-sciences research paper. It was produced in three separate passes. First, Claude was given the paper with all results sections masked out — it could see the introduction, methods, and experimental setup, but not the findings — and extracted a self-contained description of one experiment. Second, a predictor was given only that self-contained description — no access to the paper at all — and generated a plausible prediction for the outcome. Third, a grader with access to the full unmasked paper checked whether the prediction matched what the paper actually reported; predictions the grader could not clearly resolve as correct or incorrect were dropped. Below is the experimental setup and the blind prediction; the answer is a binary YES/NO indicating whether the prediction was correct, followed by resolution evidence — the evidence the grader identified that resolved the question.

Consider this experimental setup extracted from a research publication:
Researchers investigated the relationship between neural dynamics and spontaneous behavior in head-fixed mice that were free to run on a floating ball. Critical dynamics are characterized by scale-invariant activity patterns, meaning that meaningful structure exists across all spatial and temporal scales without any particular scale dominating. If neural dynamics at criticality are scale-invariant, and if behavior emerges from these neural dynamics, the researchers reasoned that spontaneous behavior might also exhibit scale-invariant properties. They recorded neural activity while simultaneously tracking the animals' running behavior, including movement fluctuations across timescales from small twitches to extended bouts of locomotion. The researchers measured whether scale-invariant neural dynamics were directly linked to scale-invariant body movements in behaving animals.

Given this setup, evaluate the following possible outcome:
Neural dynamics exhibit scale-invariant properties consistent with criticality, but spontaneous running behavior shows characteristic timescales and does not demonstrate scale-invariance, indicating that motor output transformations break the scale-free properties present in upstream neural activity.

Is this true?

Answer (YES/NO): NO